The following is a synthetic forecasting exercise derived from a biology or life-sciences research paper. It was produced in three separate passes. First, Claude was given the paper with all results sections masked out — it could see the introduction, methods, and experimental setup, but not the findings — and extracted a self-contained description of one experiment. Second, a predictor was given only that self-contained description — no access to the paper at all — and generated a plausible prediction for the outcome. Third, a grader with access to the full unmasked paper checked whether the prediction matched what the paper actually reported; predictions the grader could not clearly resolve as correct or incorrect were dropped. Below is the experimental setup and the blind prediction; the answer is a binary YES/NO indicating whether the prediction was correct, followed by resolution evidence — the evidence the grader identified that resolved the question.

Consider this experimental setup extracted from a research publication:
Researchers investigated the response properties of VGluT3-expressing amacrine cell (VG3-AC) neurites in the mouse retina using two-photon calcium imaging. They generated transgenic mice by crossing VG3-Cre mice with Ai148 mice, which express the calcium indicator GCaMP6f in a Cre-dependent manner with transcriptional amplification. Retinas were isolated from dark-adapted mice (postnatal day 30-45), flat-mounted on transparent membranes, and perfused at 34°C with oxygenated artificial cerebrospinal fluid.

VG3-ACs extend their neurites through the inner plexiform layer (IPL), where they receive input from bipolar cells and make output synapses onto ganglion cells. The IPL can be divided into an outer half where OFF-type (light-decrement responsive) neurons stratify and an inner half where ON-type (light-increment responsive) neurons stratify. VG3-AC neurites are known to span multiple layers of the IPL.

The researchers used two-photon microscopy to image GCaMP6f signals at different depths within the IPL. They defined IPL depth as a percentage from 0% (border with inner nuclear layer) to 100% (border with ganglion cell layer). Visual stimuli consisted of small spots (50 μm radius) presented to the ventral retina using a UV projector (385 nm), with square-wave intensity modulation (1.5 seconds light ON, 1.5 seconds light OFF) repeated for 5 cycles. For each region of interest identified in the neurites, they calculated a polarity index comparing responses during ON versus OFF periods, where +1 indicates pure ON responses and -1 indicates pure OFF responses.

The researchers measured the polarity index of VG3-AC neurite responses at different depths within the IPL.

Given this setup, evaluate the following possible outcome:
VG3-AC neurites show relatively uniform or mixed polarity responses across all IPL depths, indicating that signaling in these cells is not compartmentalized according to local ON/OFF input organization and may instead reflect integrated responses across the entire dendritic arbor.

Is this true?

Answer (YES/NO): NO